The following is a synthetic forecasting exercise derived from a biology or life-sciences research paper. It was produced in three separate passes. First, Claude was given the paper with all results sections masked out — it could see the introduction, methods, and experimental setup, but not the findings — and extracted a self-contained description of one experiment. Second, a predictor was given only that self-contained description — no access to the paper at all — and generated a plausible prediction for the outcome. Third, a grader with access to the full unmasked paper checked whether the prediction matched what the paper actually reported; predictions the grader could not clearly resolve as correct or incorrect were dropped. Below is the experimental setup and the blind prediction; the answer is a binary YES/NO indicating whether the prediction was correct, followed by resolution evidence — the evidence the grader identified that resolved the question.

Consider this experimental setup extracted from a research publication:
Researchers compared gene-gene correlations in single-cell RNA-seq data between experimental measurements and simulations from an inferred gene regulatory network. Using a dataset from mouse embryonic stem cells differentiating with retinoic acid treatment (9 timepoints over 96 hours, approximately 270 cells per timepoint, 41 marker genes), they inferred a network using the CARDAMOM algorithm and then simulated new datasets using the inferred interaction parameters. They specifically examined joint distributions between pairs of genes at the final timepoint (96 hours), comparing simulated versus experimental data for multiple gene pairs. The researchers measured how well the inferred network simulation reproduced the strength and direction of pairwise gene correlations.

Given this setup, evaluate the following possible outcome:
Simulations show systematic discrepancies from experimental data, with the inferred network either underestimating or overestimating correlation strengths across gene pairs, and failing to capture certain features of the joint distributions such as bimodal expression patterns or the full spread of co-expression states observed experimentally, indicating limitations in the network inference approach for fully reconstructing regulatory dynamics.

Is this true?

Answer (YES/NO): NO